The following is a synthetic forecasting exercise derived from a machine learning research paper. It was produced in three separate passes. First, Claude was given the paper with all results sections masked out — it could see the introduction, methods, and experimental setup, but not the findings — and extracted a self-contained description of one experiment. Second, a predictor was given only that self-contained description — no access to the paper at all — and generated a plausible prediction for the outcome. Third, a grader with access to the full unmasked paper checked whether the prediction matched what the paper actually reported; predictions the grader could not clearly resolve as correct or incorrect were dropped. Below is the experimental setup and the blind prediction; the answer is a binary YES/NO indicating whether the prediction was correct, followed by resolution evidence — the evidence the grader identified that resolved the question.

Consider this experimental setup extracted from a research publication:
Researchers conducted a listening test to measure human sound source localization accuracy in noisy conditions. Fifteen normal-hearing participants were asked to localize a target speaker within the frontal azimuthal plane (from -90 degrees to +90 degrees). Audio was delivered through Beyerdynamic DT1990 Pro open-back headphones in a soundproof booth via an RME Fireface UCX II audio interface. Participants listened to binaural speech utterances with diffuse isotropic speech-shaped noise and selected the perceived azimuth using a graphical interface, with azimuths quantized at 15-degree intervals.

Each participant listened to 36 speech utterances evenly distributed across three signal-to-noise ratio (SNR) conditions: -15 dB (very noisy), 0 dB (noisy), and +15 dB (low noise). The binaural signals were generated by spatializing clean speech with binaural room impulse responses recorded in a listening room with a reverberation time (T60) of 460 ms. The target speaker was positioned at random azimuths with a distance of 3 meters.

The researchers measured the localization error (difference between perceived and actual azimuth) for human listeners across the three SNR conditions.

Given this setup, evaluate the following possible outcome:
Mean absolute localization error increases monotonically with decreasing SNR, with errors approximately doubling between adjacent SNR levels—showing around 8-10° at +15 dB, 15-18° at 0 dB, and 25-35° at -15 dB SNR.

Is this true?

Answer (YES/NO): NO